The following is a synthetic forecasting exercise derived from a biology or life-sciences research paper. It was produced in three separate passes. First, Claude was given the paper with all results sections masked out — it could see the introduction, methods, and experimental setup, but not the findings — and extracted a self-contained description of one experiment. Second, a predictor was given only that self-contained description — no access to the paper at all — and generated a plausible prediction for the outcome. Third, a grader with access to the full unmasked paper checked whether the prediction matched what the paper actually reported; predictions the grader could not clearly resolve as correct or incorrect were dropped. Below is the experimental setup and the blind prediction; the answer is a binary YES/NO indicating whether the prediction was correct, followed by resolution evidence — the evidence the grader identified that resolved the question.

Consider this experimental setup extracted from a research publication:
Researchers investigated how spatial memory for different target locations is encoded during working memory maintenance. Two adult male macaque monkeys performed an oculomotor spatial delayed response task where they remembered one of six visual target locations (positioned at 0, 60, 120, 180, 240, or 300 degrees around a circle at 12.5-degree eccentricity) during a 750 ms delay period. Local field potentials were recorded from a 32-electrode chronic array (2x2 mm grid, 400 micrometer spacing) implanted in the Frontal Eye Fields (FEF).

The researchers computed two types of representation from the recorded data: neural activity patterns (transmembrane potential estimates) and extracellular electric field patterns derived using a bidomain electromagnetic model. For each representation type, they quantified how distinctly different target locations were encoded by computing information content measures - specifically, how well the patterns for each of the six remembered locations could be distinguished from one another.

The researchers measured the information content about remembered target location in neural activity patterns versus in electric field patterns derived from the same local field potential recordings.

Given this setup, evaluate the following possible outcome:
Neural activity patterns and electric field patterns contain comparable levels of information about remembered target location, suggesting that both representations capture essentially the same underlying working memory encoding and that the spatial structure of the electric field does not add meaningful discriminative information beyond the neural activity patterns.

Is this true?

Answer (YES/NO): NO